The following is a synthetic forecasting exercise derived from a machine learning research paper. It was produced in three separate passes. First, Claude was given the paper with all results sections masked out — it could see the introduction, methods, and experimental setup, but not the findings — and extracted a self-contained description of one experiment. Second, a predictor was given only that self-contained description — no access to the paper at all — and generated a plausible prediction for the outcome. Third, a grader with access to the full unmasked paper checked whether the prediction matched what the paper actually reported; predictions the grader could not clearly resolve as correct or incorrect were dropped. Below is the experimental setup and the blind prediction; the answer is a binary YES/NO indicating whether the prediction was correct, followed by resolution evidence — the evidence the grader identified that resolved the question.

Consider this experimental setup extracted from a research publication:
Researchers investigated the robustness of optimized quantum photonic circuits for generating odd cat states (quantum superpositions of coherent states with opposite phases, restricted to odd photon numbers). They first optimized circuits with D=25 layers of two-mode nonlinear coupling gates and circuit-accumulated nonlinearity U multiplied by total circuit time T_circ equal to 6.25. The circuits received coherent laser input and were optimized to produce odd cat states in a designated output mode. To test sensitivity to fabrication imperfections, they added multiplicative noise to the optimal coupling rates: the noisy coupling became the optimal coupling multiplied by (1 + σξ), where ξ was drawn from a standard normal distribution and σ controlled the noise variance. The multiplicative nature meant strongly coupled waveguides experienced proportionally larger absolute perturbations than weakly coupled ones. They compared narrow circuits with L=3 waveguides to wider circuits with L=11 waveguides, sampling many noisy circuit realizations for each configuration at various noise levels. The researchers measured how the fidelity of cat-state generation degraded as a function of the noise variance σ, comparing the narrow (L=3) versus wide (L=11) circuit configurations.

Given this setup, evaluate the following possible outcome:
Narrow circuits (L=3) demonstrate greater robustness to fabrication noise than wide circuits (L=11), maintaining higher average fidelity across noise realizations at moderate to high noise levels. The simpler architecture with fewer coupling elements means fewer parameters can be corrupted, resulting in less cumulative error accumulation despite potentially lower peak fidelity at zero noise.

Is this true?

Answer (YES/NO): NO